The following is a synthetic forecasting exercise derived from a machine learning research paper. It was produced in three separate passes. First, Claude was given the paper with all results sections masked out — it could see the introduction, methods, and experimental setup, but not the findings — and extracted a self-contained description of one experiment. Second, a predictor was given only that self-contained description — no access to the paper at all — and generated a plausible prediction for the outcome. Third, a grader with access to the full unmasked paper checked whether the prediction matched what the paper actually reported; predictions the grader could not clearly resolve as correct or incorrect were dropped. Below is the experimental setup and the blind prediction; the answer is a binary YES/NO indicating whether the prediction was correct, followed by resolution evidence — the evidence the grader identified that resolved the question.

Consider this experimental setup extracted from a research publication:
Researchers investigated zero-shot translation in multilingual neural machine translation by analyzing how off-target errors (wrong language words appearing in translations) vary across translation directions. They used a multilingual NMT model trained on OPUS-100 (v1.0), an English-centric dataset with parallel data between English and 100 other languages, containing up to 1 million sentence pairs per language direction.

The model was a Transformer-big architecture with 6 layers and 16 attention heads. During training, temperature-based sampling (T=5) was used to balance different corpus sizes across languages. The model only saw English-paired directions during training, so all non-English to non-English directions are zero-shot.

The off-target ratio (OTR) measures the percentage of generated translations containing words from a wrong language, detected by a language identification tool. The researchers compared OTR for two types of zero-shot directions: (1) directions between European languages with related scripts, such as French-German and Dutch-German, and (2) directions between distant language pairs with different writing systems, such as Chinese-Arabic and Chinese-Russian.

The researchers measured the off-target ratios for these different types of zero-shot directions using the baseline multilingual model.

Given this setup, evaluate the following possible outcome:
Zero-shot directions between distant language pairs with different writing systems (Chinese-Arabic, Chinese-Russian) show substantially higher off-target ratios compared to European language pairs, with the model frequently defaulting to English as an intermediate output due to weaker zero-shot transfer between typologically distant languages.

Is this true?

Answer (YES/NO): NO